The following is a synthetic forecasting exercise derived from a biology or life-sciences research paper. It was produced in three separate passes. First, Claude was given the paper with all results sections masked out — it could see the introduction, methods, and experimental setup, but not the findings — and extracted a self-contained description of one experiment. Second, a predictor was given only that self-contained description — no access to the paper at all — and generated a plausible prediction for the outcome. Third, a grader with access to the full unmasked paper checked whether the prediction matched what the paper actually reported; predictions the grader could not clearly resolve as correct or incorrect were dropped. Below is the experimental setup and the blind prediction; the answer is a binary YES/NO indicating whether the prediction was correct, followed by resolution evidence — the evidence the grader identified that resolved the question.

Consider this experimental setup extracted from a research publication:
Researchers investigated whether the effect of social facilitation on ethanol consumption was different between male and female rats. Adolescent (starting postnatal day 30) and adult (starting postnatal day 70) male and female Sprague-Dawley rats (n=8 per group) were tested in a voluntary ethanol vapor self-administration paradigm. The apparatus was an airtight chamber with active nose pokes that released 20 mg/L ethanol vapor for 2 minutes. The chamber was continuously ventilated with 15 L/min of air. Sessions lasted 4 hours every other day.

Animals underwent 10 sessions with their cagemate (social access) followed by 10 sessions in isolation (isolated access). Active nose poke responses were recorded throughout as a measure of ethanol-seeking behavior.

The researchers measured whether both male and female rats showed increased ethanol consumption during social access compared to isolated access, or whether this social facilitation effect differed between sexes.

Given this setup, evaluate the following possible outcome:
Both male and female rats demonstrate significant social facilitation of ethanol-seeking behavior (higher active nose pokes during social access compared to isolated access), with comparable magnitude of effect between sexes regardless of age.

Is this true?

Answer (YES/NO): NO